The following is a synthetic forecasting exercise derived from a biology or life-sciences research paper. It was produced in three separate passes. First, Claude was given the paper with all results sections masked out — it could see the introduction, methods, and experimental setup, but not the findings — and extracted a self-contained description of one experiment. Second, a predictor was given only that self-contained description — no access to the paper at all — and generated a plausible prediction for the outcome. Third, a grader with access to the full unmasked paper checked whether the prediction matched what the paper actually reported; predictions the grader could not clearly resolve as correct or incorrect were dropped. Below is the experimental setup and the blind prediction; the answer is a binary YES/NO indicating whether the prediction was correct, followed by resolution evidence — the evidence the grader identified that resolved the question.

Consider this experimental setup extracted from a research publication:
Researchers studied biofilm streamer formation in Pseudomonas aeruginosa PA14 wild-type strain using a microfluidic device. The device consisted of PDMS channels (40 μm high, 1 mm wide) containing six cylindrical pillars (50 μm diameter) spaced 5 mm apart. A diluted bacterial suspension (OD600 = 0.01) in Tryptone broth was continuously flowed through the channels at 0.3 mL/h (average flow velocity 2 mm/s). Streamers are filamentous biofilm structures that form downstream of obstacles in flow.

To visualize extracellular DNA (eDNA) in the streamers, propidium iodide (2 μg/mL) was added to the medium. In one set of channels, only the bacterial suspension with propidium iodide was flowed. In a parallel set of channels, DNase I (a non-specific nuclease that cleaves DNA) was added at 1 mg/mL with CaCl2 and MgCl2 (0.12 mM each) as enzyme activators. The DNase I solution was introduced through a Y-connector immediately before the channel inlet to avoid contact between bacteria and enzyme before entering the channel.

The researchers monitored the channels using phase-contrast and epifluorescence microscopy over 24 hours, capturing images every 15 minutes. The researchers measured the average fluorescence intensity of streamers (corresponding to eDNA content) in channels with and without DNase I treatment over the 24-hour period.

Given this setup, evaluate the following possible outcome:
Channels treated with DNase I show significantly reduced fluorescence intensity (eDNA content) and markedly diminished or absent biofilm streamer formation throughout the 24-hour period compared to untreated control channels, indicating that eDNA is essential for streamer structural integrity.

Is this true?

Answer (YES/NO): YES